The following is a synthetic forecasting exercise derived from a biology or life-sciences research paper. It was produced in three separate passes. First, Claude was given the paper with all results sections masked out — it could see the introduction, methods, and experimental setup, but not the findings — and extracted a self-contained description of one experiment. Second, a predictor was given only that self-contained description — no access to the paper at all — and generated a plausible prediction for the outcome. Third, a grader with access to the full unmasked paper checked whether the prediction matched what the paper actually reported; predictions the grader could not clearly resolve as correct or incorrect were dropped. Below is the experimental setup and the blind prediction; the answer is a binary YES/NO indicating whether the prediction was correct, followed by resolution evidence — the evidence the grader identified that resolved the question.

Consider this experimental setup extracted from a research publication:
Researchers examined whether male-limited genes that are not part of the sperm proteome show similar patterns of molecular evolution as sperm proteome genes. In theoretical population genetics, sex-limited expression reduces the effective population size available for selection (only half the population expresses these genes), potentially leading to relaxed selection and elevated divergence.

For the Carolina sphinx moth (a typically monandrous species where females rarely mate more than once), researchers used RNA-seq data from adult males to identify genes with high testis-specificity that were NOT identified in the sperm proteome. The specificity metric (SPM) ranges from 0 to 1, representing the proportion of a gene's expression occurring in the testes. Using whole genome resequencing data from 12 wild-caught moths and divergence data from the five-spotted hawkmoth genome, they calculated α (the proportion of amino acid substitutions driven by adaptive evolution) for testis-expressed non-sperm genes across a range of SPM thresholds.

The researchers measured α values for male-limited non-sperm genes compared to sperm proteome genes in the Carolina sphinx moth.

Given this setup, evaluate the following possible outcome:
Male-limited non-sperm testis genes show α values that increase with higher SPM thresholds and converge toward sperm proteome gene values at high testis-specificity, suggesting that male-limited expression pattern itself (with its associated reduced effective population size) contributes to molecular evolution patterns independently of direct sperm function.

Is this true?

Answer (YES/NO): NO